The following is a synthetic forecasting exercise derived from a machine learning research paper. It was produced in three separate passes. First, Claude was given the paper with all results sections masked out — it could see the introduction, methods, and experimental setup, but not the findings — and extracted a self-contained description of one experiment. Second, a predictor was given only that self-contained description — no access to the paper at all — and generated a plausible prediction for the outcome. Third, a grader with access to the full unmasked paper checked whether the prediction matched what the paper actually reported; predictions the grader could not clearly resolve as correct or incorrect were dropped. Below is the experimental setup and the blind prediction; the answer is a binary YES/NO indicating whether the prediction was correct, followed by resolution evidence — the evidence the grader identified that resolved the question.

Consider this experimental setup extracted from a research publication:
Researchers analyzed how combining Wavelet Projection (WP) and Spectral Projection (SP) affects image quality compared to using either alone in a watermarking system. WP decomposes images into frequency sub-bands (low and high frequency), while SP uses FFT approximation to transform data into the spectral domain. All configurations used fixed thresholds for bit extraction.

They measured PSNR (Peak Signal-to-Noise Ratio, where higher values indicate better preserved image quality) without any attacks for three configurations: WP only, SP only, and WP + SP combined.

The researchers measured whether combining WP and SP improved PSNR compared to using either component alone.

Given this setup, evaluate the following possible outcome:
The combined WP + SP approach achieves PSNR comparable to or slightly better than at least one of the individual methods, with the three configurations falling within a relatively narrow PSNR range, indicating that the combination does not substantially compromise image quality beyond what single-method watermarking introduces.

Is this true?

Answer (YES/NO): NO